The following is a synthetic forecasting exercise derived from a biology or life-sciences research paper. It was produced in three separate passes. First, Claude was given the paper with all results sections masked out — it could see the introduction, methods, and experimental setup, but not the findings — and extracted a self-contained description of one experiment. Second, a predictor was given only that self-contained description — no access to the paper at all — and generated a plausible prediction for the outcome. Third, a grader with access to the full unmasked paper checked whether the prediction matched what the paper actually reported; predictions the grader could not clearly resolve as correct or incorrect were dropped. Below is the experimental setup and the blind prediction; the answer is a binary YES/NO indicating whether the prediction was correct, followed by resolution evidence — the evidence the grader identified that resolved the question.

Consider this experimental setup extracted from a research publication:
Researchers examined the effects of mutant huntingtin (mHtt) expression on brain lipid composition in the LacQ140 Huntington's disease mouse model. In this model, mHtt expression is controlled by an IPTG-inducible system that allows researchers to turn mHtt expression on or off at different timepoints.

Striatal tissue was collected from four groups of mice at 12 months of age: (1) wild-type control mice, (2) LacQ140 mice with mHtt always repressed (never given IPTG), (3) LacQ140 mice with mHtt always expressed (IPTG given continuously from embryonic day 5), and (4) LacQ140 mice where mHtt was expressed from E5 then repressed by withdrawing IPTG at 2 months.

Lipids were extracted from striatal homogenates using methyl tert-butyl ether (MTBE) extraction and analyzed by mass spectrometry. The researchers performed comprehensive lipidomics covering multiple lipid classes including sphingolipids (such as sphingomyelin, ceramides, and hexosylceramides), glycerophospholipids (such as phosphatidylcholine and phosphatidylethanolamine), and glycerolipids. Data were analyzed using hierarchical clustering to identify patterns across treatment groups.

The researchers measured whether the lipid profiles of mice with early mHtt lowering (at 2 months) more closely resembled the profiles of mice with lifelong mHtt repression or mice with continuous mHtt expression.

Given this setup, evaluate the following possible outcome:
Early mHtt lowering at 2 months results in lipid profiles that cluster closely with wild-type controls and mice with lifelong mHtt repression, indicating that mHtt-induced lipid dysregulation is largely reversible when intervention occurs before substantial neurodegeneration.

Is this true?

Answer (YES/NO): NO